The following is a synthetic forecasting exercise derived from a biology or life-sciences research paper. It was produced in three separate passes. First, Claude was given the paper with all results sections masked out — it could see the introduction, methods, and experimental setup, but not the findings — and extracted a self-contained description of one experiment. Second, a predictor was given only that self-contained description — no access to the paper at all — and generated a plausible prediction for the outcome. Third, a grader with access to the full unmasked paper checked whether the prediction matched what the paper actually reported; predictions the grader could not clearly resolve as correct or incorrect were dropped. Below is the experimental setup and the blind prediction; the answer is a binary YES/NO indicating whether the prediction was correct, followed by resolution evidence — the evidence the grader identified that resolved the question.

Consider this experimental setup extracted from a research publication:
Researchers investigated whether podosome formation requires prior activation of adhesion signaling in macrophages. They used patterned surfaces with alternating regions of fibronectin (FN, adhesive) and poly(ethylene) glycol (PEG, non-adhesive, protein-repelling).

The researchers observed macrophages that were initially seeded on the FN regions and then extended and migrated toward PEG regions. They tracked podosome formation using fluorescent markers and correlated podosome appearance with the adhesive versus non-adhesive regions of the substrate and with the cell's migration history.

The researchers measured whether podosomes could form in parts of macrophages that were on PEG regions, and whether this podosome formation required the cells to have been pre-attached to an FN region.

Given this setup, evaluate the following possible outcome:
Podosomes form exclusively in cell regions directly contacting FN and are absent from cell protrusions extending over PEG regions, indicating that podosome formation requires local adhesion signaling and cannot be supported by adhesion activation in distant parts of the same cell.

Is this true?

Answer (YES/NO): NO